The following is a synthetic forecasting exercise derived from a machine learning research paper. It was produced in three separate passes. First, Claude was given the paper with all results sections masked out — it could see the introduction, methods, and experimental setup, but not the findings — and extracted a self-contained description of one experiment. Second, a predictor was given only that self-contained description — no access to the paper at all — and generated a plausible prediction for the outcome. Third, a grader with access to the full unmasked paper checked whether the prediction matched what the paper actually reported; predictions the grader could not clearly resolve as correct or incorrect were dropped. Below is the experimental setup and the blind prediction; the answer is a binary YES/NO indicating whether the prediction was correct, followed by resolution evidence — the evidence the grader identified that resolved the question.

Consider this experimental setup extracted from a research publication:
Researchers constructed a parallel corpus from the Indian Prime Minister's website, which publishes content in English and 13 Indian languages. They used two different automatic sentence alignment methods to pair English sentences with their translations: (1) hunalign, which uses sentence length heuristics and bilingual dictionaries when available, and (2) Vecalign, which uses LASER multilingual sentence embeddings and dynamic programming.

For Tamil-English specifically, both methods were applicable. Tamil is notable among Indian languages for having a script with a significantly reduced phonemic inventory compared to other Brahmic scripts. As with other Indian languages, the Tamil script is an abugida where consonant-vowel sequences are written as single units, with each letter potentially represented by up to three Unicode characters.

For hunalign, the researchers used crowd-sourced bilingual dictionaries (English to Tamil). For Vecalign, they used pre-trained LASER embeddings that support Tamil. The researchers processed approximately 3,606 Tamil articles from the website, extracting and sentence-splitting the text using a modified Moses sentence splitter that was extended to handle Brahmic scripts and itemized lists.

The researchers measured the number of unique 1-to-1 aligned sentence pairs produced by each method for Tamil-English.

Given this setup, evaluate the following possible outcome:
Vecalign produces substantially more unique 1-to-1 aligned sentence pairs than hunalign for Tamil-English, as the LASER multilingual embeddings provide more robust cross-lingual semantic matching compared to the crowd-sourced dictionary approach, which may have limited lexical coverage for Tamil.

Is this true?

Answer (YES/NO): NO